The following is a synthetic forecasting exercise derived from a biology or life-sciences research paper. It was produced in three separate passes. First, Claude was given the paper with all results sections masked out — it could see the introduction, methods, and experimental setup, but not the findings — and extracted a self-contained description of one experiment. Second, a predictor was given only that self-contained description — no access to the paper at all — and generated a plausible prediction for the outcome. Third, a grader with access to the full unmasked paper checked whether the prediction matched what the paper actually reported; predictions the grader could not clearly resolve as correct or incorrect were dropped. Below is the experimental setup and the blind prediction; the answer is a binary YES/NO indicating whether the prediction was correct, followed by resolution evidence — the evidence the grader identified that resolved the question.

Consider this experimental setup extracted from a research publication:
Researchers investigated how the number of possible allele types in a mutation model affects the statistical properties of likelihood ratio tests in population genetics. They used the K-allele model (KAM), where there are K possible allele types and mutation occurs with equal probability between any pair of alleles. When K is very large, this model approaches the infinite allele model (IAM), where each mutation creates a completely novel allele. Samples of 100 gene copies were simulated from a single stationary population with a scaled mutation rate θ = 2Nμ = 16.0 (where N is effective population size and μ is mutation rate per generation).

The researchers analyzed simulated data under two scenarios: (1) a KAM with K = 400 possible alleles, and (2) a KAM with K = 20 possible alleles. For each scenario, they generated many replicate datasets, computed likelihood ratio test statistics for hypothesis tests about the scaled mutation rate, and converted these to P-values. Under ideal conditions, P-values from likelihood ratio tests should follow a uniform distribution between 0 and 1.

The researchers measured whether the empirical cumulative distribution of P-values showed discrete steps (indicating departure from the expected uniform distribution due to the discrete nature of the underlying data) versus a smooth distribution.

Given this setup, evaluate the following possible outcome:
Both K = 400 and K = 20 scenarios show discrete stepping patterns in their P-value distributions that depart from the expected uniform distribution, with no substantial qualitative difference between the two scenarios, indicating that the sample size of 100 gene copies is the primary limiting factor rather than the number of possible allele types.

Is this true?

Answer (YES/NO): NO